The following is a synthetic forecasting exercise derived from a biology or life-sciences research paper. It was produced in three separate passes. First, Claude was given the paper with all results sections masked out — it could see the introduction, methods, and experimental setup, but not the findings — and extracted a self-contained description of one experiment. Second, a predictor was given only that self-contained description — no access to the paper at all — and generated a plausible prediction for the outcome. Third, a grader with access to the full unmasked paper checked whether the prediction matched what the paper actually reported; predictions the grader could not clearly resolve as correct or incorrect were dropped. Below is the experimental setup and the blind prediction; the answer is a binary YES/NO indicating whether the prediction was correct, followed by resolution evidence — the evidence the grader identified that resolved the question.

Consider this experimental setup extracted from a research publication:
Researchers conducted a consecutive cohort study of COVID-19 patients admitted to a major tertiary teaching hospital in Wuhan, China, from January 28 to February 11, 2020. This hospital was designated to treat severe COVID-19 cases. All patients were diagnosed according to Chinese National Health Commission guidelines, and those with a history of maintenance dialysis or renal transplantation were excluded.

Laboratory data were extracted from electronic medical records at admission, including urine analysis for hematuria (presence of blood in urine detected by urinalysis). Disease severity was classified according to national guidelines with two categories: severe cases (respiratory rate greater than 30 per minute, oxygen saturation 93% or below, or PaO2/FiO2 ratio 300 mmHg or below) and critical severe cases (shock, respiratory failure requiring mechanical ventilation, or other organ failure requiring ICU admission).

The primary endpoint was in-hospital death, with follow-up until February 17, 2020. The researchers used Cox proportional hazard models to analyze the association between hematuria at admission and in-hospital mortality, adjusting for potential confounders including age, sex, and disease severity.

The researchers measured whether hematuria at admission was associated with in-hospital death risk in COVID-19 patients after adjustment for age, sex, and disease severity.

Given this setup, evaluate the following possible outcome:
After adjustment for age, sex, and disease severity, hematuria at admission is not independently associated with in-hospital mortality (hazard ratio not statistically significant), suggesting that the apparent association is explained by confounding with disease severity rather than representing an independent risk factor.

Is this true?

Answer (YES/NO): NO